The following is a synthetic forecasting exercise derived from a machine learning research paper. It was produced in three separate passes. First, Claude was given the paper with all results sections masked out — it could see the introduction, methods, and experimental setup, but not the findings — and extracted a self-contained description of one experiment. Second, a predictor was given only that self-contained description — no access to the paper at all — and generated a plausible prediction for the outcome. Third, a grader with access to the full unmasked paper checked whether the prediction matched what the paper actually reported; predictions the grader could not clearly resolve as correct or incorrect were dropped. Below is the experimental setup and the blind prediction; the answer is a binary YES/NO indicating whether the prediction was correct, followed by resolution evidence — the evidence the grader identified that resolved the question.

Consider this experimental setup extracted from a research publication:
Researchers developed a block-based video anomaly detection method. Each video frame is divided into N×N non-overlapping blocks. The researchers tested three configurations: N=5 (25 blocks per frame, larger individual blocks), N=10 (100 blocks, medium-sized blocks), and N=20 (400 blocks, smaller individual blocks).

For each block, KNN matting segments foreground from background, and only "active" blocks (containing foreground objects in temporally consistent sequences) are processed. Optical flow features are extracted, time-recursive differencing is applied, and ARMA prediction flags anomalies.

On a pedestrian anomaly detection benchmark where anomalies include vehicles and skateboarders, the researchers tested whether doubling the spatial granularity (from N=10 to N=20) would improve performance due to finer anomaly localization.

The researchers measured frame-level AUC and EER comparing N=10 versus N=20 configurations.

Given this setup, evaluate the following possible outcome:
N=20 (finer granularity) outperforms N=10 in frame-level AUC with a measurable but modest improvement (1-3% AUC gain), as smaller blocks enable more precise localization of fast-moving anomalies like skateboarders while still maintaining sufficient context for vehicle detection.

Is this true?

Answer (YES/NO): NO